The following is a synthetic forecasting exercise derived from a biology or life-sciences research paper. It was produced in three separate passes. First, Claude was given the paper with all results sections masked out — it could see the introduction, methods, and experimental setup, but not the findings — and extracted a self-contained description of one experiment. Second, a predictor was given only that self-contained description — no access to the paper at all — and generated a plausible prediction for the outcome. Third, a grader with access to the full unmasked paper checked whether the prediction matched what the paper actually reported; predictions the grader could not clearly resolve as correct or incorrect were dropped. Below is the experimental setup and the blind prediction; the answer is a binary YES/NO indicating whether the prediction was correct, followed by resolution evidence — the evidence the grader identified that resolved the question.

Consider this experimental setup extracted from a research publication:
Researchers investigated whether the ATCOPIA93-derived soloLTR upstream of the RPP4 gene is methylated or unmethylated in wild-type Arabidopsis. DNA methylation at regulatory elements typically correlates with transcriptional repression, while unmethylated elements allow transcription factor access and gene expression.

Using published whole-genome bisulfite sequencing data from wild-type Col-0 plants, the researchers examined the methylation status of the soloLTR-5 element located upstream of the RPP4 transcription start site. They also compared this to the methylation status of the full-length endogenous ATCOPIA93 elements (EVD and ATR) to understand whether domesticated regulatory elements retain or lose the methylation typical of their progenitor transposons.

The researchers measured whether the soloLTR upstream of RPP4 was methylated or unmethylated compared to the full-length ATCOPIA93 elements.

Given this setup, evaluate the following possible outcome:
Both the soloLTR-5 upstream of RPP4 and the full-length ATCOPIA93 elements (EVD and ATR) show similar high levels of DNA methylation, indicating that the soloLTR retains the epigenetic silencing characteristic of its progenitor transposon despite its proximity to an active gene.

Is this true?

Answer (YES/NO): NO